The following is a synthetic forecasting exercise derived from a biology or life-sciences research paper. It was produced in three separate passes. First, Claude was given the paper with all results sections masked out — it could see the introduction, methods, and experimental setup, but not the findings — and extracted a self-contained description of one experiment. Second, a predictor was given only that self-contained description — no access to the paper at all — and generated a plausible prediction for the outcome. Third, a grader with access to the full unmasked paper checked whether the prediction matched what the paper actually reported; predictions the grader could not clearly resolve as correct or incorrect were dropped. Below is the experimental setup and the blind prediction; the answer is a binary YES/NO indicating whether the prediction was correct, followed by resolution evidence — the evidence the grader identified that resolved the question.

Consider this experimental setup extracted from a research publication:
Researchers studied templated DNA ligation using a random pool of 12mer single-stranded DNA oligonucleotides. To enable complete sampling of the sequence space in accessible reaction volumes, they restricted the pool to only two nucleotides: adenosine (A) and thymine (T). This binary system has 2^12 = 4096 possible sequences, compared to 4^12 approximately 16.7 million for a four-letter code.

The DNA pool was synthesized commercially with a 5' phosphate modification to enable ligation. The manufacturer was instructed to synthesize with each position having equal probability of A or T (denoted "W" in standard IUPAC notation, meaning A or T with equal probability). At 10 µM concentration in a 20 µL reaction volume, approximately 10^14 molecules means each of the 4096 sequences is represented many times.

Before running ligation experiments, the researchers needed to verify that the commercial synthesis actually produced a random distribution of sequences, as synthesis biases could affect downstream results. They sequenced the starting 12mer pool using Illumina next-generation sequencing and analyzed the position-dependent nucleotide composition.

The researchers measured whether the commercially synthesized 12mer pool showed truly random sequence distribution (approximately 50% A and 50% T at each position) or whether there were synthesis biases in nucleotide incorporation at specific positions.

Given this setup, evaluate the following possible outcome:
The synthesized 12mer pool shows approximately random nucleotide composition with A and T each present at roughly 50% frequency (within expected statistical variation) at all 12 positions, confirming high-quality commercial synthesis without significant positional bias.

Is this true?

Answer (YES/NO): YES